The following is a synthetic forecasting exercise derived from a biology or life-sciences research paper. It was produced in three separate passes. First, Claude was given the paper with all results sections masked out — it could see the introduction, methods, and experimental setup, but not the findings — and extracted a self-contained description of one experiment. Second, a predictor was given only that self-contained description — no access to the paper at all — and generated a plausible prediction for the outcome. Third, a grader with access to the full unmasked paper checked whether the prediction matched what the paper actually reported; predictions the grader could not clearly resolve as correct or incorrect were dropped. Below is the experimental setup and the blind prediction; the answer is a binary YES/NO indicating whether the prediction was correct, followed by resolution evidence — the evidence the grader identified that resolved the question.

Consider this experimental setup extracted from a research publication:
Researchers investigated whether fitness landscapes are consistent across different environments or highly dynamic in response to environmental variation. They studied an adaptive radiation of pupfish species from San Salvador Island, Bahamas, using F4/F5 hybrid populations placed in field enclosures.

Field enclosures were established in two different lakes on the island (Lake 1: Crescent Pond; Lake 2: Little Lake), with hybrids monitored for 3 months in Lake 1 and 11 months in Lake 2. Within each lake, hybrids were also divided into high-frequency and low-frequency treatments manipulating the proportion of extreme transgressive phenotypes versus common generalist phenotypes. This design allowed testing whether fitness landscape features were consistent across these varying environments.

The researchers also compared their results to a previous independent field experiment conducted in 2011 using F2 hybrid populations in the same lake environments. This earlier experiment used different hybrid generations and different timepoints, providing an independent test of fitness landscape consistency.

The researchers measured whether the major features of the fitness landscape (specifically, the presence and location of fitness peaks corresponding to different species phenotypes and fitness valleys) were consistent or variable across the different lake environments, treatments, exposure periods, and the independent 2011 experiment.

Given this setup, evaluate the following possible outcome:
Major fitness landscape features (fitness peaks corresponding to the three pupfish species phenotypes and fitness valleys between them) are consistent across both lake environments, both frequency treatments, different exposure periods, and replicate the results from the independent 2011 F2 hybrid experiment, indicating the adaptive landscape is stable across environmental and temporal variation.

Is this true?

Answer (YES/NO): NO